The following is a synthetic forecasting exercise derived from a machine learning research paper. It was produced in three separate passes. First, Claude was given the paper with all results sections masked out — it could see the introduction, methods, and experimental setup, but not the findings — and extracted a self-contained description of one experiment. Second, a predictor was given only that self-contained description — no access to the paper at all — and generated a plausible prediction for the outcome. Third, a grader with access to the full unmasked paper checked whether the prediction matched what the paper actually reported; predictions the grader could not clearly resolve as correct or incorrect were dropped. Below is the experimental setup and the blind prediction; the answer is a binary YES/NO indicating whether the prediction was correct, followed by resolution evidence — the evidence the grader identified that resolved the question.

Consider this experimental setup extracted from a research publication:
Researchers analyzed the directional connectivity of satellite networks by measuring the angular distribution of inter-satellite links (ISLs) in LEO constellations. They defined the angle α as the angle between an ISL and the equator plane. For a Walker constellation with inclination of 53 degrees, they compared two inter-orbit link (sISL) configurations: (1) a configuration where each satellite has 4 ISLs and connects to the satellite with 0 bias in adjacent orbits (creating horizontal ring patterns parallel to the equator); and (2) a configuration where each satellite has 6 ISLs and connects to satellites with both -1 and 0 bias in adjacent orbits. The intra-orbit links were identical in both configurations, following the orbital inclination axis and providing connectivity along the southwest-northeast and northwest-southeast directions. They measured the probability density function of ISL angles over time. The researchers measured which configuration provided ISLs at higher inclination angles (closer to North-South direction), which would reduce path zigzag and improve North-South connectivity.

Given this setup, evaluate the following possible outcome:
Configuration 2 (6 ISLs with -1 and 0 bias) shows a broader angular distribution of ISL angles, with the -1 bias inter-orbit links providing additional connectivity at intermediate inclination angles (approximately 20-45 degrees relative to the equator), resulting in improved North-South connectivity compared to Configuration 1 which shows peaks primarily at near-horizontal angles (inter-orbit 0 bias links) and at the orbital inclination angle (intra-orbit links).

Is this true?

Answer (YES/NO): NO